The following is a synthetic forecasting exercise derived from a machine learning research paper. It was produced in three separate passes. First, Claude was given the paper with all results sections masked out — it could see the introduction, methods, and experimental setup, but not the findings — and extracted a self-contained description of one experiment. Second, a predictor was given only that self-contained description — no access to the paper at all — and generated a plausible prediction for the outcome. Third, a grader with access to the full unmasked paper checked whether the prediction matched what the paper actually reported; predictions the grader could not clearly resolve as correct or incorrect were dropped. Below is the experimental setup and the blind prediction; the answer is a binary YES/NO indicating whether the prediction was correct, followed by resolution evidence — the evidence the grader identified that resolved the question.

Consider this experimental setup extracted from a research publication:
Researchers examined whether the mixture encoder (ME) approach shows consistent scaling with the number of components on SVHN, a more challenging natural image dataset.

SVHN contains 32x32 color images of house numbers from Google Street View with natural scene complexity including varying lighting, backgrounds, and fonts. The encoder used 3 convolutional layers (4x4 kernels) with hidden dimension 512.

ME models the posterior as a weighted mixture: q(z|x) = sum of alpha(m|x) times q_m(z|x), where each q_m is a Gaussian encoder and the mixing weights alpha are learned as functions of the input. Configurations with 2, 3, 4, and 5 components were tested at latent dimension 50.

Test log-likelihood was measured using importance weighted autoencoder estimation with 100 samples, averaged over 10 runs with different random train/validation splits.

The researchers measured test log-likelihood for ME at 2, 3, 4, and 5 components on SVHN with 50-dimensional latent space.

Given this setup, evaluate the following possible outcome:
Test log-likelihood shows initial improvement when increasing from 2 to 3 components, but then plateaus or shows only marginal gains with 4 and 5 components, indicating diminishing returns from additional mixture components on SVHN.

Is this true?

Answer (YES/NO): NO